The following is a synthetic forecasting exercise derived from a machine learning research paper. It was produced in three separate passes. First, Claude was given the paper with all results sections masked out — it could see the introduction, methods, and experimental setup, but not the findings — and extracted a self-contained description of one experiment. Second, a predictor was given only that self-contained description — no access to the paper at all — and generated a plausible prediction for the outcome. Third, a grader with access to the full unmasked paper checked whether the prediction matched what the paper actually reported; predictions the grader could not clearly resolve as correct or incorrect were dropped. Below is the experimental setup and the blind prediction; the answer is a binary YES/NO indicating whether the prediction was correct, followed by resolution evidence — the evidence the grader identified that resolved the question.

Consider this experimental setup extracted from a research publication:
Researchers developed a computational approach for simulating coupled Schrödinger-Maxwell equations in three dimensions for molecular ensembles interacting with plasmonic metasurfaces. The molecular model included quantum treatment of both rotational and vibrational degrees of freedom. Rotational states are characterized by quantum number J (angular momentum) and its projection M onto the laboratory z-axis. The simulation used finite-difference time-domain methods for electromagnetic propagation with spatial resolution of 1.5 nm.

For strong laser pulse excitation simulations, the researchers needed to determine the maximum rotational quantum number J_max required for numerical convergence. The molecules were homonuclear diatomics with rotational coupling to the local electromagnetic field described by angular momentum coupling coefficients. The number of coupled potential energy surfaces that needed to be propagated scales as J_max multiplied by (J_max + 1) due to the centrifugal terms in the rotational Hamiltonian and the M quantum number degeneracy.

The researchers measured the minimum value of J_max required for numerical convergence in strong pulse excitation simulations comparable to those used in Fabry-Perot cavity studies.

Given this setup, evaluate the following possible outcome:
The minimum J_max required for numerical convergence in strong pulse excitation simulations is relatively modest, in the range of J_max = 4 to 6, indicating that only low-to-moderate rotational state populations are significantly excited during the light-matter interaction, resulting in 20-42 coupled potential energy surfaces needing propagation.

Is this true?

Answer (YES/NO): YES